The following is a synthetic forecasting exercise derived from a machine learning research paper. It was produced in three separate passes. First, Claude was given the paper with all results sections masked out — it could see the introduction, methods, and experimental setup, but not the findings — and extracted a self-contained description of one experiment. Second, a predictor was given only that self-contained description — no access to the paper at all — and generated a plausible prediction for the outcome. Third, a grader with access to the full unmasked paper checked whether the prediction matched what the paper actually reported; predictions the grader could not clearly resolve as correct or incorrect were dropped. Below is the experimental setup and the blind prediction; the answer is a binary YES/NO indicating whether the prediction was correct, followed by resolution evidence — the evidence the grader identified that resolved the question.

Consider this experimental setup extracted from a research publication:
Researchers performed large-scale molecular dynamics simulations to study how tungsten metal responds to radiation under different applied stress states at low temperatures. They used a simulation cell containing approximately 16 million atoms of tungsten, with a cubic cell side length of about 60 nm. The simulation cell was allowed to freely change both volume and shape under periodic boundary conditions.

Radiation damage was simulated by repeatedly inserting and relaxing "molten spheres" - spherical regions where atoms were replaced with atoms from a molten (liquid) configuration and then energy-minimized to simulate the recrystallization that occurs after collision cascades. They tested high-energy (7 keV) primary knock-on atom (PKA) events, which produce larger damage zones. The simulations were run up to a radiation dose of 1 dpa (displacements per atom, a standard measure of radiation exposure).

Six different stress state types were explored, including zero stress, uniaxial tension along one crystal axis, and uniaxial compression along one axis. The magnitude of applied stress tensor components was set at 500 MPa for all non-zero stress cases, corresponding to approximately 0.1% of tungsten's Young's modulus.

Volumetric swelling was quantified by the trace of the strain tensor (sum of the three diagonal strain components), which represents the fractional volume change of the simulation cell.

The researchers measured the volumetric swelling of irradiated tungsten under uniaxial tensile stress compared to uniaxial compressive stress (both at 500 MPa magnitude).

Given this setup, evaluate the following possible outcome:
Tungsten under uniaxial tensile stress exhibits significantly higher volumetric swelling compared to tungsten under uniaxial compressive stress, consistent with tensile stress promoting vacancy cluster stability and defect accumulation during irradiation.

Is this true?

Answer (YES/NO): NO